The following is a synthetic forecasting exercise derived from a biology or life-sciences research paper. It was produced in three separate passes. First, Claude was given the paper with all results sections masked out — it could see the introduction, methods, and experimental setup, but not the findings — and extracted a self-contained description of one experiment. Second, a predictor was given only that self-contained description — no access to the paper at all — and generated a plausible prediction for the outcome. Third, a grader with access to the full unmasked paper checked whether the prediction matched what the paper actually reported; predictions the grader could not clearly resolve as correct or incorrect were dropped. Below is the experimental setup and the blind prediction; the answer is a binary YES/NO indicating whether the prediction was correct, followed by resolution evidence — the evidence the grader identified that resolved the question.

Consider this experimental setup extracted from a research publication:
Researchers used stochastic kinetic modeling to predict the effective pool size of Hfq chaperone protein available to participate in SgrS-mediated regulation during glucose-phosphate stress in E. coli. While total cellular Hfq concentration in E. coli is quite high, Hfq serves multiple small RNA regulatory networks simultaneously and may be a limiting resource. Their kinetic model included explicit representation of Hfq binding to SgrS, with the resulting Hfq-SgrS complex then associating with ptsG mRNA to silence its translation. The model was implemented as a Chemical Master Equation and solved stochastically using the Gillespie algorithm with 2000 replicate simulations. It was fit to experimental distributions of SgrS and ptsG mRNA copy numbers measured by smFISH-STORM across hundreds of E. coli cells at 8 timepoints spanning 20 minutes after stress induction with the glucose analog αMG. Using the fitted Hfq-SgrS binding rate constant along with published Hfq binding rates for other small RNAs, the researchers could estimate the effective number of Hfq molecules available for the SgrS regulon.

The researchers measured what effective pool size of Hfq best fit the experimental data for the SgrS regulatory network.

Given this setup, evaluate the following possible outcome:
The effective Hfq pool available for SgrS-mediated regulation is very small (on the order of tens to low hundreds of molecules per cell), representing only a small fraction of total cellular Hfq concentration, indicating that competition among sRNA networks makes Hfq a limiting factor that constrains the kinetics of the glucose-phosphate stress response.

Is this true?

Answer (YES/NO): NO